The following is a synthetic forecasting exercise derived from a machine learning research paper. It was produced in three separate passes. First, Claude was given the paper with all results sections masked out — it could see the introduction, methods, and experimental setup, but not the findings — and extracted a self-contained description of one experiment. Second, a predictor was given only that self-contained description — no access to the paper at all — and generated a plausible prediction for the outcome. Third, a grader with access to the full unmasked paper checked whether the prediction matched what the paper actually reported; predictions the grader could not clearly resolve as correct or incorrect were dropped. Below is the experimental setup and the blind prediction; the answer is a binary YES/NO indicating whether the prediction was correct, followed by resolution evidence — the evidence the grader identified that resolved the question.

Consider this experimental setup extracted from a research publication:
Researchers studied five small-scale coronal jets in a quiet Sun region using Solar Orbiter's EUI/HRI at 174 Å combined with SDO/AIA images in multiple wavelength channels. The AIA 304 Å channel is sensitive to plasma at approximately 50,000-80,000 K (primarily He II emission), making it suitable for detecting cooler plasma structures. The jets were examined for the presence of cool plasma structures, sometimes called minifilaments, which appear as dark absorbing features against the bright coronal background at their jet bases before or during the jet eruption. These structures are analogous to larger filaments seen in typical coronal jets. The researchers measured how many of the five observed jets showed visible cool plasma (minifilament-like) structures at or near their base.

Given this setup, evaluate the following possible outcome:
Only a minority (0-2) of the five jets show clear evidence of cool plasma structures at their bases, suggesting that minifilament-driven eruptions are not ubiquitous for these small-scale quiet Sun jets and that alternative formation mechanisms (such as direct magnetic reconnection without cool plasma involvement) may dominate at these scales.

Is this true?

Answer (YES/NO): NO